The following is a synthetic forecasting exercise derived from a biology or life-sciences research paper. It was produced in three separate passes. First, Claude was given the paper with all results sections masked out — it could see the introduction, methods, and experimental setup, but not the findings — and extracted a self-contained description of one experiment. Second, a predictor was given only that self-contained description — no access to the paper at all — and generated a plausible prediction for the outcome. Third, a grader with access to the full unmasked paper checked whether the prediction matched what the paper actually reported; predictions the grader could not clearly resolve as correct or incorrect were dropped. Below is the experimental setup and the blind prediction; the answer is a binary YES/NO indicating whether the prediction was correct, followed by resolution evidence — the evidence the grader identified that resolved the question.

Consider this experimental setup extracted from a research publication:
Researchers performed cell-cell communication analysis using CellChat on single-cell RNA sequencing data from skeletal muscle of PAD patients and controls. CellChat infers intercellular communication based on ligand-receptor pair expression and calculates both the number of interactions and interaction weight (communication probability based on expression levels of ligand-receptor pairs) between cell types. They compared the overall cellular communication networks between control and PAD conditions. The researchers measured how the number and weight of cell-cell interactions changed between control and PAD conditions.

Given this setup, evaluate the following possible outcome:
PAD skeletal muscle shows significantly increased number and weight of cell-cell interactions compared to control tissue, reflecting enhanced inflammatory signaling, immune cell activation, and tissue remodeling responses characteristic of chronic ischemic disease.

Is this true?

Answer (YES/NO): NO